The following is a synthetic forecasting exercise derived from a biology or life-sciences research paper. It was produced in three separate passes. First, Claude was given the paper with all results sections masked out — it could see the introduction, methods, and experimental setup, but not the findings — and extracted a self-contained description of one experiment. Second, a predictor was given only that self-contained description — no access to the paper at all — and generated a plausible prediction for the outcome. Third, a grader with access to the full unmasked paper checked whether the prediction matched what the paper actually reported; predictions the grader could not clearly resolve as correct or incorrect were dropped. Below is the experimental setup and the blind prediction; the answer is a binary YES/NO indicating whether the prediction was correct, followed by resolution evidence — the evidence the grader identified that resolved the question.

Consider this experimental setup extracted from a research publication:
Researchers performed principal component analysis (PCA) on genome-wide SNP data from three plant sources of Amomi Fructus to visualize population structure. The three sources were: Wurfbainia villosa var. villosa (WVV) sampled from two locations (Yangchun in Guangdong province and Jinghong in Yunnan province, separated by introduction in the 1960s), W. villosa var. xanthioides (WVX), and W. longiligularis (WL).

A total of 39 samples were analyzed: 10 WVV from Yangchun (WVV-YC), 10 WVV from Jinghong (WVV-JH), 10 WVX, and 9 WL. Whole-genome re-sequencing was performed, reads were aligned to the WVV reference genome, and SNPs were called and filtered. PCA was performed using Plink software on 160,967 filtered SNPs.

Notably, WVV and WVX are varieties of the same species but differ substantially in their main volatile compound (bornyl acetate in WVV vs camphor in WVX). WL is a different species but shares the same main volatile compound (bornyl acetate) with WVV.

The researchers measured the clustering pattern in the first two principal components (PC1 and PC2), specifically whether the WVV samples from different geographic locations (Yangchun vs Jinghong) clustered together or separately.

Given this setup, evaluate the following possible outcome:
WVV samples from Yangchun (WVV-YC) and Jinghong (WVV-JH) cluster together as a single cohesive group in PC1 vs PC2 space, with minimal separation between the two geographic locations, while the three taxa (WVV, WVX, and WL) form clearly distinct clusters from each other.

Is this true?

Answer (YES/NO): NO